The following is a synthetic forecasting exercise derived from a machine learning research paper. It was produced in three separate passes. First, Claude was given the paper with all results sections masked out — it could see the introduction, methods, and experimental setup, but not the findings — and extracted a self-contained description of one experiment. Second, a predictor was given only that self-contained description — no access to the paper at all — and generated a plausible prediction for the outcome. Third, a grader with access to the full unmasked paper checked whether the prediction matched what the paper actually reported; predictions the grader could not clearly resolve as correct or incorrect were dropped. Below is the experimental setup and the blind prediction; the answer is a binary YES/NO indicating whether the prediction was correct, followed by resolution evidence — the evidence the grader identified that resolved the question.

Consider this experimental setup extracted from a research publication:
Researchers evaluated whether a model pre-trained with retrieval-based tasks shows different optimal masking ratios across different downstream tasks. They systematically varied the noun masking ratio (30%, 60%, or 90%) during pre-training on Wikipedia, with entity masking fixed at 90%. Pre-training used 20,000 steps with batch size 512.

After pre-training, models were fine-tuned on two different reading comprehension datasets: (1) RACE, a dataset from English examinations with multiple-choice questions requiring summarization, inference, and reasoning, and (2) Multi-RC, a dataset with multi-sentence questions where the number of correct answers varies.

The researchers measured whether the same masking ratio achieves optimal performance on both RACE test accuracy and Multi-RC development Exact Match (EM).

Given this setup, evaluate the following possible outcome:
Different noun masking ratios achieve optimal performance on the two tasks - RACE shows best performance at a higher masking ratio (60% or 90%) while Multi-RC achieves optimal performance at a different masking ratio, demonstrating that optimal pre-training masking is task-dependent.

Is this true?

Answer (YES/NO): YES